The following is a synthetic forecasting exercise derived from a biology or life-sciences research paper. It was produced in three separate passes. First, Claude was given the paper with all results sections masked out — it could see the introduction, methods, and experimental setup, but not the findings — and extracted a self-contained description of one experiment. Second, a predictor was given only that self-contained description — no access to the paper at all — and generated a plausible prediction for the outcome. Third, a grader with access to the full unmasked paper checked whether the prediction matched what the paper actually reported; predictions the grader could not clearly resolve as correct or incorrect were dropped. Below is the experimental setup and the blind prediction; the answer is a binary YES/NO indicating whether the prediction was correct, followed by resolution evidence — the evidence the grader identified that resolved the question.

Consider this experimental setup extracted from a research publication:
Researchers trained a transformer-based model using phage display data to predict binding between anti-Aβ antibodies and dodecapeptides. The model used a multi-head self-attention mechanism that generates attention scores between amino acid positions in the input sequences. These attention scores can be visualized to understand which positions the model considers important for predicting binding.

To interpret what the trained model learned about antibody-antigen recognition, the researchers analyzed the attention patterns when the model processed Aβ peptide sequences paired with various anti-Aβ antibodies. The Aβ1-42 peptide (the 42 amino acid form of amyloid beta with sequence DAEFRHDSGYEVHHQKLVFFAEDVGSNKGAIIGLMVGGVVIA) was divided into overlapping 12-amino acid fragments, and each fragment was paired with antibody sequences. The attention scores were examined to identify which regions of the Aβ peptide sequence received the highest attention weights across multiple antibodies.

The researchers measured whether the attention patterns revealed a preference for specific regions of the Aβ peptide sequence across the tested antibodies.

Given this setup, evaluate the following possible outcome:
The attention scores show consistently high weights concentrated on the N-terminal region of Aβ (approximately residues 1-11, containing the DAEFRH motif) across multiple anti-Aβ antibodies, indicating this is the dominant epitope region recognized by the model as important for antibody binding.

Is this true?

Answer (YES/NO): YES